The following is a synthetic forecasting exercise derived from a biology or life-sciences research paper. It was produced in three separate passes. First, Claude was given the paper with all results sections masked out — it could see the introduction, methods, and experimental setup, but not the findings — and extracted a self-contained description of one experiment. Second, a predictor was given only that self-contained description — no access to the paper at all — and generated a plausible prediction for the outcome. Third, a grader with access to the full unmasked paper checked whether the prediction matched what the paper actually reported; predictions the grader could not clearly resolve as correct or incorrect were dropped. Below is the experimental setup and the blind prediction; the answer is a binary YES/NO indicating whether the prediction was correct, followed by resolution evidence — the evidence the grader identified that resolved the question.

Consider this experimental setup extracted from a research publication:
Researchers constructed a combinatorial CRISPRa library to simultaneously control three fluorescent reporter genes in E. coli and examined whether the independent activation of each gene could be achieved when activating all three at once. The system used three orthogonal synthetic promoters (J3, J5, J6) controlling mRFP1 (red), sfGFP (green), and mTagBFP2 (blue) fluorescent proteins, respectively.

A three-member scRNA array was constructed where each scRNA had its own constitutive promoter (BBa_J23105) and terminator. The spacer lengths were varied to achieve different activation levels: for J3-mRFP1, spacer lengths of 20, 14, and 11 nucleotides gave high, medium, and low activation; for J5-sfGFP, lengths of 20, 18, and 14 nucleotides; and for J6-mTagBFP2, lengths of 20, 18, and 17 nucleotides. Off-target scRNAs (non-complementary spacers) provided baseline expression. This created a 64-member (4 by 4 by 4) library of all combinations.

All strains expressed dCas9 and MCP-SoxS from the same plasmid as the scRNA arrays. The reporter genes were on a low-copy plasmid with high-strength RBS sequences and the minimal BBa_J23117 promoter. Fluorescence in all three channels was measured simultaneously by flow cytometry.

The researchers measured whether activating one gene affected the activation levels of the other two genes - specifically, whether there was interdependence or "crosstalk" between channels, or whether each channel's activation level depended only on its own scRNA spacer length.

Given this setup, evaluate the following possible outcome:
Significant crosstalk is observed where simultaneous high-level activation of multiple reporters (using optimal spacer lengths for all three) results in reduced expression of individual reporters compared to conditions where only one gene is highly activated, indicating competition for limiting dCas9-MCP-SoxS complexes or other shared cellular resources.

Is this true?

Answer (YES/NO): YES